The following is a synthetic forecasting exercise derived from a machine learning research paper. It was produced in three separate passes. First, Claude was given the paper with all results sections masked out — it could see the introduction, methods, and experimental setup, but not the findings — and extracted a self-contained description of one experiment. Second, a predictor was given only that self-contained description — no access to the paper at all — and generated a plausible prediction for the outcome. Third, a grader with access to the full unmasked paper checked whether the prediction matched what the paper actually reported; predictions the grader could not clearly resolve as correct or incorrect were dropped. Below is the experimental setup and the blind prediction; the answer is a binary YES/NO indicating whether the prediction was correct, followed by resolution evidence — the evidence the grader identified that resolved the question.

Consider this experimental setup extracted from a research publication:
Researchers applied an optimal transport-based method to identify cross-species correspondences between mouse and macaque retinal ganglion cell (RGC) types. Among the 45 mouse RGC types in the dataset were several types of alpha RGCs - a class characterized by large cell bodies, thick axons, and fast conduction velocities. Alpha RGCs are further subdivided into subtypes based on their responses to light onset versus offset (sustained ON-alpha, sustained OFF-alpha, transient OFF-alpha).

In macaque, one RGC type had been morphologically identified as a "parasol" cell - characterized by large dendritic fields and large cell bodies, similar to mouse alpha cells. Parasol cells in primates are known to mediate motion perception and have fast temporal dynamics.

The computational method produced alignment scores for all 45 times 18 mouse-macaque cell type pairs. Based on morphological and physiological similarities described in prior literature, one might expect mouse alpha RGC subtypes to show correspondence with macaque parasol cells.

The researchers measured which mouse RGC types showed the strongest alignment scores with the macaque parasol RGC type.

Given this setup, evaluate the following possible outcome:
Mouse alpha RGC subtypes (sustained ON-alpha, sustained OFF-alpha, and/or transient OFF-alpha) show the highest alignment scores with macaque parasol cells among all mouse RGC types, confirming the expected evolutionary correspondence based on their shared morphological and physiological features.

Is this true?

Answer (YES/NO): NO